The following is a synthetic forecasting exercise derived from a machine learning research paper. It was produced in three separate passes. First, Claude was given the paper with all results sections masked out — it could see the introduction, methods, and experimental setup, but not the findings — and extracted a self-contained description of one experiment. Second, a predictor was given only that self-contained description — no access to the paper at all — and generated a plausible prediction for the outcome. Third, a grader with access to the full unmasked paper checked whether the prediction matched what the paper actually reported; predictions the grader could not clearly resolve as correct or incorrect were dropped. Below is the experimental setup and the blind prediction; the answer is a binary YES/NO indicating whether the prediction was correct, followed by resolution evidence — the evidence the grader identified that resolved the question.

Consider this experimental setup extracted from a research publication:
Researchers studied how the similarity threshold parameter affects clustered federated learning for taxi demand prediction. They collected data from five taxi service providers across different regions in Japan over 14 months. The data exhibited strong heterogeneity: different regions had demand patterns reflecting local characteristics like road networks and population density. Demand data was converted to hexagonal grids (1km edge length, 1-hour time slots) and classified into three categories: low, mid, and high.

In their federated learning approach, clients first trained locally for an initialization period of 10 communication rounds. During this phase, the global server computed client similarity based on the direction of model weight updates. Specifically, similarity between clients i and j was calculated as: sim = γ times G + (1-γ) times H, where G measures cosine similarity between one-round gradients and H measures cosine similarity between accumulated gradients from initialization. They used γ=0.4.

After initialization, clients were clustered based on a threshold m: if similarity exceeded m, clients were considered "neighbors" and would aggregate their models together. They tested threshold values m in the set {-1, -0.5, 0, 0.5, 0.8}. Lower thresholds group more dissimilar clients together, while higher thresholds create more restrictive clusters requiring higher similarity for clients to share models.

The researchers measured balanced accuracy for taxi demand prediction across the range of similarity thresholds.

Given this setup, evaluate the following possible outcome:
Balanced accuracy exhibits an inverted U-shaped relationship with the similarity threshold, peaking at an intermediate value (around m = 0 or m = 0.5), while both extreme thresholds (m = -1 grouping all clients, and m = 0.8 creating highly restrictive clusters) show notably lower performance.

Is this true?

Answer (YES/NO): NO